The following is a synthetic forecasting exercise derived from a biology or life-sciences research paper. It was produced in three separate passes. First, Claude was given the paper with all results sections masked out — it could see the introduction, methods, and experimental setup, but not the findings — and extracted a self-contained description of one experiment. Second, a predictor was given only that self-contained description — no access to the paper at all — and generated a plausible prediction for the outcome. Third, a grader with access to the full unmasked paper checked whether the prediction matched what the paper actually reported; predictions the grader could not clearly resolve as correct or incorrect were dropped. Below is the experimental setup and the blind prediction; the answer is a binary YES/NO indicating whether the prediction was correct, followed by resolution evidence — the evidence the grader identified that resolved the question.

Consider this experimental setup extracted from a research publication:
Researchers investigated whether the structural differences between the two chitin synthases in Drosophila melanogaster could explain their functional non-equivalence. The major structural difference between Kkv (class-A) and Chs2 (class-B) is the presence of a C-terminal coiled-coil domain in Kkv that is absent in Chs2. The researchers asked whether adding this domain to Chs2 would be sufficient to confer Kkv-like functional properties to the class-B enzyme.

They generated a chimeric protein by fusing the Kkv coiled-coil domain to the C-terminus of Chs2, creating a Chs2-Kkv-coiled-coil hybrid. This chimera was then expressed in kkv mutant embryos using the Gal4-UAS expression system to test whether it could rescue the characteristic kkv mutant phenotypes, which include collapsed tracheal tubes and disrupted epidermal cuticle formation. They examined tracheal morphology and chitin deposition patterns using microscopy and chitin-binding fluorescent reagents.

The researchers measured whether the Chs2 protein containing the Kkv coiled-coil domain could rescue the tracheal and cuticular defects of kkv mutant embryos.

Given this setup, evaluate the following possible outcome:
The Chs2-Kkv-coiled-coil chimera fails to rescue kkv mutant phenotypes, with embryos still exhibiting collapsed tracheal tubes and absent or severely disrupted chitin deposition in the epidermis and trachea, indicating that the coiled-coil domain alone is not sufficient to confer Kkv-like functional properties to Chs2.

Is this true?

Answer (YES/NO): YES